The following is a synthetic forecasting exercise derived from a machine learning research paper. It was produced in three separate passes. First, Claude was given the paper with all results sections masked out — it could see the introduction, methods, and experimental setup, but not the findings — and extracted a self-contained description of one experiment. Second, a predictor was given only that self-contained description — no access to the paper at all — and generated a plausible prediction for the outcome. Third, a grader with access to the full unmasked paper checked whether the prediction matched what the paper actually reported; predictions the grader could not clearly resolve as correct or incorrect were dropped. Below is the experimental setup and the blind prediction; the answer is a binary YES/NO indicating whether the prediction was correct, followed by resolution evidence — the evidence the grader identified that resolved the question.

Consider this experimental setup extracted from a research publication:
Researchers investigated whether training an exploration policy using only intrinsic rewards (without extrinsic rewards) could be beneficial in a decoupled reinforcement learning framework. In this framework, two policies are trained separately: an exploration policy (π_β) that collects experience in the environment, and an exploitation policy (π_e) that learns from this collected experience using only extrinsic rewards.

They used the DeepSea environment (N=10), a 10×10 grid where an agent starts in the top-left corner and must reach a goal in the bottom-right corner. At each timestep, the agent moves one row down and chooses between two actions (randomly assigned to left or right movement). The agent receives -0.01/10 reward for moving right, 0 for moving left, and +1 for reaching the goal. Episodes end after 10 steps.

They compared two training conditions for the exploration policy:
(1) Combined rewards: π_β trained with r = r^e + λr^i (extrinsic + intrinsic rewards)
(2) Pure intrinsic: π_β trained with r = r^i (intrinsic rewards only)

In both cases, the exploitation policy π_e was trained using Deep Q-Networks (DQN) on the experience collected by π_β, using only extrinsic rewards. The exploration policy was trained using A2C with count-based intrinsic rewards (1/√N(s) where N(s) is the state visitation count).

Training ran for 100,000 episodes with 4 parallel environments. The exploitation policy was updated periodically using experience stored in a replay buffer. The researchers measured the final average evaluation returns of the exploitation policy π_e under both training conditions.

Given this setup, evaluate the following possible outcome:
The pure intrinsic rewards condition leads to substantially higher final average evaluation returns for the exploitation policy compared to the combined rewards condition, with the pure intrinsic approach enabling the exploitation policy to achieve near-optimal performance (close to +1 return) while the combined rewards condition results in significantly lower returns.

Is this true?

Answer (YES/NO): NO